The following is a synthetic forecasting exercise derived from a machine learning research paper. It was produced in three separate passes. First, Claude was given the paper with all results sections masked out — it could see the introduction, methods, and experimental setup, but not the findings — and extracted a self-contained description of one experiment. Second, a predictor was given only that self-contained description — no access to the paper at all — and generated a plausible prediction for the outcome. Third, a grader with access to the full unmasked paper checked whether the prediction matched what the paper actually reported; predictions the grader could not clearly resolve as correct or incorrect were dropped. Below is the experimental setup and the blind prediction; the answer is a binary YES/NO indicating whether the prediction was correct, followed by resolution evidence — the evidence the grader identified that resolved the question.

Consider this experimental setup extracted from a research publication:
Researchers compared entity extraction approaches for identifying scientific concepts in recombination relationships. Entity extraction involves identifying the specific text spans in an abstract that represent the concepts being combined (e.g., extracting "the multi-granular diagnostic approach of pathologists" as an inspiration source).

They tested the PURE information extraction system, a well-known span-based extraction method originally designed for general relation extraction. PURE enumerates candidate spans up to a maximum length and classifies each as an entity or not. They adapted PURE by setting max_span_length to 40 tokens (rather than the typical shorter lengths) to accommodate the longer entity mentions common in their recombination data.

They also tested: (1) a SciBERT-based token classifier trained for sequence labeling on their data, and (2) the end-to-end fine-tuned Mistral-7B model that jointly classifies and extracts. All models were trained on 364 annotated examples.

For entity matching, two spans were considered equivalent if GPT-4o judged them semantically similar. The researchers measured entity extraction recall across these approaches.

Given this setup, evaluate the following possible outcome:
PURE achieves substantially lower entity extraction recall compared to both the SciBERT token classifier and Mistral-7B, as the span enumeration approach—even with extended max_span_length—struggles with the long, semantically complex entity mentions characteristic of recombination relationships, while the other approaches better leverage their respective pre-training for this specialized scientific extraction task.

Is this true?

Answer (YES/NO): NO